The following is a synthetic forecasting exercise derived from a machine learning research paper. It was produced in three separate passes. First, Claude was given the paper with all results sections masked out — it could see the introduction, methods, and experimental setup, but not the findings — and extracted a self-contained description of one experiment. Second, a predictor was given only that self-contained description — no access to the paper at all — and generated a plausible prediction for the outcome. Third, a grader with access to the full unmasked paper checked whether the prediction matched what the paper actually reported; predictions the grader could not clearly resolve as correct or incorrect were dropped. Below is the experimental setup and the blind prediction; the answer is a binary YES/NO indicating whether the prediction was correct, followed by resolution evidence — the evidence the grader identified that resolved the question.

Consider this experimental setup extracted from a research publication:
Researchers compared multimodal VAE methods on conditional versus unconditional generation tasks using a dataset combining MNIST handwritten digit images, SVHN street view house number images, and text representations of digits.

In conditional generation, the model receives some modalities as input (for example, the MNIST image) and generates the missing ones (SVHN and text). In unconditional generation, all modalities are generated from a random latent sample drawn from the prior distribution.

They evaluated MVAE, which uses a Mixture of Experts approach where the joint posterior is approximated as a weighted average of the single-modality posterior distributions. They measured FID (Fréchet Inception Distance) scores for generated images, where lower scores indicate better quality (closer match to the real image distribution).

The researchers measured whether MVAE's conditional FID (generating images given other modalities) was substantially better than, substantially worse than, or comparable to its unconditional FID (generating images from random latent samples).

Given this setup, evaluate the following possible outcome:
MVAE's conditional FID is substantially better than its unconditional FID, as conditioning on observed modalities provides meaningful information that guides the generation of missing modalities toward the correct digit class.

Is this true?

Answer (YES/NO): NO